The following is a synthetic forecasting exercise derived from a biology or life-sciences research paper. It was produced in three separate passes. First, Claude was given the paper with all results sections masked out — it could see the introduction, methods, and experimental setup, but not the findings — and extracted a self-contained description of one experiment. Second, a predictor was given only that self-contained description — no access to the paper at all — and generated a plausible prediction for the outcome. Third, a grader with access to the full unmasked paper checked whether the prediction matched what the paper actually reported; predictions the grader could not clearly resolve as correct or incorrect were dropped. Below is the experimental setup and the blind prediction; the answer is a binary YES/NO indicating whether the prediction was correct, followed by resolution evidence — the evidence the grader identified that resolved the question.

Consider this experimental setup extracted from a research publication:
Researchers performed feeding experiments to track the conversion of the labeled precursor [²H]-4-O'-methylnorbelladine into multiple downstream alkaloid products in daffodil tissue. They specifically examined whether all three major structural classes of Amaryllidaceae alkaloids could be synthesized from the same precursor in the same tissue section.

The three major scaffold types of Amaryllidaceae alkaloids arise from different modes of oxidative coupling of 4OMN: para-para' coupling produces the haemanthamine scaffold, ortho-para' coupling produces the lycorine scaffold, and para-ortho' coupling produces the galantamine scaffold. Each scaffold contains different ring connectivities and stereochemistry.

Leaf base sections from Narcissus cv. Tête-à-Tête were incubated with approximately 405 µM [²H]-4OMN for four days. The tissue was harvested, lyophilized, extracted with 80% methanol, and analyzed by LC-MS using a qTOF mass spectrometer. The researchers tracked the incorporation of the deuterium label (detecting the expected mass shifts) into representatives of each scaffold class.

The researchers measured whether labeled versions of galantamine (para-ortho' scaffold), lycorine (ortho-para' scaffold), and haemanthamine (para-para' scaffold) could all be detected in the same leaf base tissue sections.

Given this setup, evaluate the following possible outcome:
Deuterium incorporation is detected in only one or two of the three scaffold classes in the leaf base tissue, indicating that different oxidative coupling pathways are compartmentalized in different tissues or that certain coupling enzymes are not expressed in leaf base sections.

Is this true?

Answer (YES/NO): NO